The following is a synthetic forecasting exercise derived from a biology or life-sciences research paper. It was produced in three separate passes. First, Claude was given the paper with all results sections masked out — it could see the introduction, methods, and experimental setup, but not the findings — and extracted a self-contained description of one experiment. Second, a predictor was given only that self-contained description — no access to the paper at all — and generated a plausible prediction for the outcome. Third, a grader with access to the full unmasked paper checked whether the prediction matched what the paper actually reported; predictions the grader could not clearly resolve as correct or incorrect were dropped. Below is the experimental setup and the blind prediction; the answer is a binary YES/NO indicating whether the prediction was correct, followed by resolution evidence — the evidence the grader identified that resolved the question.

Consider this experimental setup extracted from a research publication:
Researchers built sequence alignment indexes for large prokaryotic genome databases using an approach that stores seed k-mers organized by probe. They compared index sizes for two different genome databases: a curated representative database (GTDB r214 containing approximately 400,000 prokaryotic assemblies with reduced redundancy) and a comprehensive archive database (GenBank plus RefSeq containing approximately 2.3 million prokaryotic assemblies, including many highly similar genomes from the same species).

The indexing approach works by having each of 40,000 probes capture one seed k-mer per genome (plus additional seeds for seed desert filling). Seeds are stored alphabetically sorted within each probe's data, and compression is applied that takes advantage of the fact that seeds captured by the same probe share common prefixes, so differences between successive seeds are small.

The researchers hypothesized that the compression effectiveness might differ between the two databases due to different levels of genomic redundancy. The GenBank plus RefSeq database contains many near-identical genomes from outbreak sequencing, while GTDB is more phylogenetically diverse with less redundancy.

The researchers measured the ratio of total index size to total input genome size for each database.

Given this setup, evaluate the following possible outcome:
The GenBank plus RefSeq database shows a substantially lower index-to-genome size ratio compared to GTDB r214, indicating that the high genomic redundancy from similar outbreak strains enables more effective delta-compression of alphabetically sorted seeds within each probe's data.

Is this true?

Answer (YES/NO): NO